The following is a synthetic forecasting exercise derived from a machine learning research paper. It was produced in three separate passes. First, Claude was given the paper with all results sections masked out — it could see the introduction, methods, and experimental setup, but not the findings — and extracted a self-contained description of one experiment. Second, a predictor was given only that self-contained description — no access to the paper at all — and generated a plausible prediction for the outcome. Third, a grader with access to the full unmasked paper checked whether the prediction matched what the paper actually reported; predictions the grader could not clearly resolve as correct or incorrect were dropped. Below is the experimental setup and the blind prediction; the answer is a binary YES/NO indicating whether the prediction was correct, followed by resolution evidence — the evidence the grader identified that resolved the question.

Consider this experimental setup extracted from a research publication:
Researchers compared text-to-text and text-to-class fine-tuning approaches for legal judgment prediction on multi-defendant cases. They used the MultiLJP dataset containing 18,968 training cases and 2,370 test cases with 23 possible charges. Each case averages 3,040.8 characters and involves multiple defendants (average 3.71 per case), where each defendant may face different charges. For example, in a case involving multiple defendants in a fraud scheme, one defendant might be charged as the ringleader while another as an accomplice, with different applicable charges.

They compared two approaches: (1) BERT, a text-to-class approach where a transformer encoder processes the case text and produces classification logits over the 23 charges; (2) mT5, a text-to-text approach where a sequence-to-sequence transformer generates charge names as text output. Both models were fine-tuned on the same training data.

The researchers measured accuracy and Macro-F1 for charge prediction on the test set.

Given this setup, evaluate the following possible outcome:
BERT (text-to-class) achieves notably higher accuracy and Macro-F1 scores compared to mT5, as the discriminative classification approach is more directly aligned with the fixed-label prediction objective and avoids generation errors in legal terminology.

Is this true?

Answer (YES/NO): NO